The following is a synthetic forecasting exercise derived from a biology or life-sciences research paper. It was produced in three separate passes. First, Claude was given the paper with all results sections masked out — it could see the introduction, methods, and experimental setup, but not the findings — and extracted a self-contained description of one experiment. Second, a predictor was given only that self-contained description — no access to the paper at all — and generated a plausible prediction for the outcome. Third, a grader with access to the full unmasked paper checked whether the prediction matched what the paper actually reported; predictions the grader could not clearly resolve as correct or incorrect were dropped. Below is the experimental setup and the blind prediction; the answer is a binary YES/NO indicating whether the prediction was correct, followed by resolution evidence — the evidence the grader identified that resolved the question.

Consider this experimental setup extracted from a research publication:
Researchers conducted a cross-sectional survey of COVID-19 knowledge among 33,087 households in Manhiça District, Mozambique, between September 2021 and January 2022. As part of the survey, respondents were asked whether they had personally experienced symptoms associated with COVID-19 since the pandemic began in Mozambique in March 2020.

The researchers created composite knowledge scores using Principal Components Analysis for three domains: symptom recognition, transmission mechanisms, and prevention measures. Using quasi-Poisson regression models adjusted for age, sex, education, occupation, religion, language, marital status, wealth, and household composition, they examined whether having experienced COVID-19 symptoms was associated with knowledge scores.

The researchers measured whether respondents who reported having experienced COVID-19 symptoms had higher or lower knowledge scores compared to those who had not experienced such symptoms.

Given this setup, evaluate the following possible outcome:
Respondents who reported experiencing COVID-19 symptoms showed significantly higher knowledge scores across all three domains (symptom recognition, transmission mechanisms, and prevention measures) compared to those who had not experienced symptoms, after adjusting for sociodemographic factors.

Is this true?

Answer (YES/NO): NO